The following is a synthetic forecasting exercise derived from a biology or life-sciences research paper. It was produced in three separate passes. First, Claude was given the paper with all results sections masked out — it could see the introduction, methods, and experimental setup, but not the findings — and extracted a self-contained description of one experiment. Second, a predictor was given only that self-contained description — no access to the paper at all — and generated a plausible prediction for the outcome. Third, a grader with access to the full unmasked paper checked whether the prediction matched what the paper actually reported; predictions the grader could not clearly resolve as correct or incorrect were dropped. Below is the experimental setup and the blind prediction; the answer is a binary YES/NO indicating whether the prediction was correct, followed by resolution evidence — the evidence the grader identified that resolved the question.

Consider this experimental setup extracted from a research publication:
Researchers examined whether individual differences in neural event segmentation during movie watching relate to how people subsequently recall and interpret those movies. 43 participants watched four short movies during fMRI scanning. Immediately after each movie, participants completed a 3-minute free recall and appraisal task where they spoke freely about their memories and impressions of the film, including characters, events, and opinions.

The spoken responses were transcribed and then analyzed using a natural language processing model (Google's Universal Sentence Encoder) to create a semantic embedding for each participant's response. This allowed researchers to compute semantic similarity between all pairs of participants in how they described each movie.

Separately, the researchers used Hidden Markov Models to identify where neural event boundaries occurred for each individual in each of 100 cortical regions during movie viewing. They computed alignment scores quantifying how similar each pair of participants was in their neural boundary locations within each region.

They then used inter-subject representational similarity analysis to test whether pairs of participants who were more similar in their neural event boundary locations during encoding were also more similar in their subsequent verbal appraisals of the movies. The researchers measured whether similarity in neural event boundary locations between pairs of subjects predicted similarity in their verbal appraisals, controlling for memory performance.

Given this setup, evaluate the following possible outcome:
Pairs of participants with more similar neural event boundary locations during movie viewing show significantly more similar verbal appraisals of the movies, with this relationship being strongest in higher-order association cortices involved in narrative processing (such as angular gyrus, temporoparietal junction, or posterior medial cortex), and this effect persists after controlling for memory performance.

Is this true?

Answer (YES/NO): YES